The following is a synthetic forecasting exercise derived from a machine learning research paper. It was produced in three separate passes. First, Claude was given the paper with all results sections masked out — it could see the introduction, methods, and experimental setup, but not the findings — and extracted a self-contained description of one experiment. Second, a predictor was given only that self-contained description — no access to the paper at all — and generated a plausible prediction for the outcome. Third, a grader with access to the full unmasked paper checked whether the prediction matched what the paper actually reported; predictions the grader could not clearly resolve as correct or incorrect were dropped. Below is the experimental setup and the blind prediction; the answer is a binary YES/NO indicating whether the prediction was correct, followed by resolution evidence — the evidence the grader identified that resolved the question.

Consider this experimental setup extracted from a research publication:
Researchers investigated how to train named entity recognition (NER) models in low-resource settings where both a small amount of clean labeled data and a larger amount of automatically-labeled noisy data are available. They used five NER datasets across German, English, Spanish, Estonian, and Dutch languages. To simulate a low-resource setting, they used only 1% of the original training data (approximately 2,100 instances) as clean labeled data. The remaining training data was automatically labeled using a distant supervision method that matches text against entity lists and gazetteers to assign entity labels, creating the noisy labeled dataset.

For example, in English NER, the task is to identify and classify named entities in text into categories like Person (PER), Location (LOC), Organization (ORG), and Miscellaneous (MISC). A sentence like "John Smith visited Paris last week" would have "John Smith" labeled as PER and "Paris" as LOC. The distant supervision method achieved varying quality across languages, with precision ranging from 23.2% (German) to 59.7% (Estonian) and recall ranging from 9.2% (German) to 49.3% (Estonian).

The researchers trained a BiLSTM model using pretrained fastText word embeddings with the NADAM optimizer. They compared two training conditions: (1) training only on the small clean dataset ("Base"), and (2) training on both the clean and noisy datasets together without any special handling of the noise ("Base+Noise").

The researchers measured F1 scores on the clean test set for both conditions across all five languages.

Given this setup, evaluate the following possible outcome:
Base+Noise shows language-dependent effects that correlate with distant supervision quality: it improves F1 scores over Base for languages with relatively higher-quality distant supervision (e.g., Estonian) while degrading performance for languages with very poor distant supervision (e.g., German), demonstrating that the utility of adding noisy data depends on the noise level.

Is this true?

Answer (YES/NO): NO